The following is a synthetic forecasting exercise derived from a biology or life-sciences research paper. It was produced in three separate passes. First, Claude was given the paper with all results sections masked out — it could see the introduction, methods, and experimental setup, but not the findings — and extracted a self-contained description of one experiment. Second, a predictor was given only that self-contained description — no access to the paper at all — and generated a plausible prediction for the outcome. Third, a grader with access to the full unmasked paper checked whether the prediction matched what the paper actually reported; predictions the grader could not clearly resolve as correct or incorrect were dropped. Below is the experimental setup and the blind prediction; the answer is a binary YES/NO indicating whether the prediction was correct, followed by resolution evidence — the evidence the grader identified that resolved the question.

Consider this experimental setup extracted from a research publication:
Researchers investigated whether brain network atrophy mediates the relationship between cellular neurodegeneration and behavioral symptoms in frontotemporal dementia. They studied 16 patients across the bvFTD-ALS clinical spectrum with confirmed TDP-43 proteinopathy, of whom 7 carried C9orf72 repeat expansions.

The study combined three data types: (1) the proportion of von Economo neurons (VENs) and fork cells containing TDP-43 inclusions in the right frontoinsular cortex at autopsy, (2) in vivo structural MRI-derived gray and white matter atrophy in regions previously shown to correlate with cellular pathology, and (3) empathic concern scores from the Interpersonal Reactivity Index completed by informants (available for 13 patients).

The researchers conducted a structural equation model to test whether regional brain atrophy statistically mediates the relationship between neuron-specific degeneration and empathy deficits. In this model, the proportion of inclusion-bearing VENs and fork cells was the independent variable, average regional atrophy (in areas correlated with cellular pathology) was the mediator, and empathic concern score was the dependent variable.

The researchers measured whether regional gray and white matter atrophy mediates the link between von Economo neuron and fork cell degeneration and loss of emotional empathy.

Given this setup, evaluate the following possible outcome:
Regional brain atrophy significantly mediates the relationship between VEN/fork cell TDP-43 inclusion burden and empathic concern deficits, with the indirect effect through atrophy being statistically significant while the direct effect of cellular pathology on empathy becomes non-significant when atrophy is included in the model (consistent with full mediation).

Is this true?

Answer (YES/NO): YES